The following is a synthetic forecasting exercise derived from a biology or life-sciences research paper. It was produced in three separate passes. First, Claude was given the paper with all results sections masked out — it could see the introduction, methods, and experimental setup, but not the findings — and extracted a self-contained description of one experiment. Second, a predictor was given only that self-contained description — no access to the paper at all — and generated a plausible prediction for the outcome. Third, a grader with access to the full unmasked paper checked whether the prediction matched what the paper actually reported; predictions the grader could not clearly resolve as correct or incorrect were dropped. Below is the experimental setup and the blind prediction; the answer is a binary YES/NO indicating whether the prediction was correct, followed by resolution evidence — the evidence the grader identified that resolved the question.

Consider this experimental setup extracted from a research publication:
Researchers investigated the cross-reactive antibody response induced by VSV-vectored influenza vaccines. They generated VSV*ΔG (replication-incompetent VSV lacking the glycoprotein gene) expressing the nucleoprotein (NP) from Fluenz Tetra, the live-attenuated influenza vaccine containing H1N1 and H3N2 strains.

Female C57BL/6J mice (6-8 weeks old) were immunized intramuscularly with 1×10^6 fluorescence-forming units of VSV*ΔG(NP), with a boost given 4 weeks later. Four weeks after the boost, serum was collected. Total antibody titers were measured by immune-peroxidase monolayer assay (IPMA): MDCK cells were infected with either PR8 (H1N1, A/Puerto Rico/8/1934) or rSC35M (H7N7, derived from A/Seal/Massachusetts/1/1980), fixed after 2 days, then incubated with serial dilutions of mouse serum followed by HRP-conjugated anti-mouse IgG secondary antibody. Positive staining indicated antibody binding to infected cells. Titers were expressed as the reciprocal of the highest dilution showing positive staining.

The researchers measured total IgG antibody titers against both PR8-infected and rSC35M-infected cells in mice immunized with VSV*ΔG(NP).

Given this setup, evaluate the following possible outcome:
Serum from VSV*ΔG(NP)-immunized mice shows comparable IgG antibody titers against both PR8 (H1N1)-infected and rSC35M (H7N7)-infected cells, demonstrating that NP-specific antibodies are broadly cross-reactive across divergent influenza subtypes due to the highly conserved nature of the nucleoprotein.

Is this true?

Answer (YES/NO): NO